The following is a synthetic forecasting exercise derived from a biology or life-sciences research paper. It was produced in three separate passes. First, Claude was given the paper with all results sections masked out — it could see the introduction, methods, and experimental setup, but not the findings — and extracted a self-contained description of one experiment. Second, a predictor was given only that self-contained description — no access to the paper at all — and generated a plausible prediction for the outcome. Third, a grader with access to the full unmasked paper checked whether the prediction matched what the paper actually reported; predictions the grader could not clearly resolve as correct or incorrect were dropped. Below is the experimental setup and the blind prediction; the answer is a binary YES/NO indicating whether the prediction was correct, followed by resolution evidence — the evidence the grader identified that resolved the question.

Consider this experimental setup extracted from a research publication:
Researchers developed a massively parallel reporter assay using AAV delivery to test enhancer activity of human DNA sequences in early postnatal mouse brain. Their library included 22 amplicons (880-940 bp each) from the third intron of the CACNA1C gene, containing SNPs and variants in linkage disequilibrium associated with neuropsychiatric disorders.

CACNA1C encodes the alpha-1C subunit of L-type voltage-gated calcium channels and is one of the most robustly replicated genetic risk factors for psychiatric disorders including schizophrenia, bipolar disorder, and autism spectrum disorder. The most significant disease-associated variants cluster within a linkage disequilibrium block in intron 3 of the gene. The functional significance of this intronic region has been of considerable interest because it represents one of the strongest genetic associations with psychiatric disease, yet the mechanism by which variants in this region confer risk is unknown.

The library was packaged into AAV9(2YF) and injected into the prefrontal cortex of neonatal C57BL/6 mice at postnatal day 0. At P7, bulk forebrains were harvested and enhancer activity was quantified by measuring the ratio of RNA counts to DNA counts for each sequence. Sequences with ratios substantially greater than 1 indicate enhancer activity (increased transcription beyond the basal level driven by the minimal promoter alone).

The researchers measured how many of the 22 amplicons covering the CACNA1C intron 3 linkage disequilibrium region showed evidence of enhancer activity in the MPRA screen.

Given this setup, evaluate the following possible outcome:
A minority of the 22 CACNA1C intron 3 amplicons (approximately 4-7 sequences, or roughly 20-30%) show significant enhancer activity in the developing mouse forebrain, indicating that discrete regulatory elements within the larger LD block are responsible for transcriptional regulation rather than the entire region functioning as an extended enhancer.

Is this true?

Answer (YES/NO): NO